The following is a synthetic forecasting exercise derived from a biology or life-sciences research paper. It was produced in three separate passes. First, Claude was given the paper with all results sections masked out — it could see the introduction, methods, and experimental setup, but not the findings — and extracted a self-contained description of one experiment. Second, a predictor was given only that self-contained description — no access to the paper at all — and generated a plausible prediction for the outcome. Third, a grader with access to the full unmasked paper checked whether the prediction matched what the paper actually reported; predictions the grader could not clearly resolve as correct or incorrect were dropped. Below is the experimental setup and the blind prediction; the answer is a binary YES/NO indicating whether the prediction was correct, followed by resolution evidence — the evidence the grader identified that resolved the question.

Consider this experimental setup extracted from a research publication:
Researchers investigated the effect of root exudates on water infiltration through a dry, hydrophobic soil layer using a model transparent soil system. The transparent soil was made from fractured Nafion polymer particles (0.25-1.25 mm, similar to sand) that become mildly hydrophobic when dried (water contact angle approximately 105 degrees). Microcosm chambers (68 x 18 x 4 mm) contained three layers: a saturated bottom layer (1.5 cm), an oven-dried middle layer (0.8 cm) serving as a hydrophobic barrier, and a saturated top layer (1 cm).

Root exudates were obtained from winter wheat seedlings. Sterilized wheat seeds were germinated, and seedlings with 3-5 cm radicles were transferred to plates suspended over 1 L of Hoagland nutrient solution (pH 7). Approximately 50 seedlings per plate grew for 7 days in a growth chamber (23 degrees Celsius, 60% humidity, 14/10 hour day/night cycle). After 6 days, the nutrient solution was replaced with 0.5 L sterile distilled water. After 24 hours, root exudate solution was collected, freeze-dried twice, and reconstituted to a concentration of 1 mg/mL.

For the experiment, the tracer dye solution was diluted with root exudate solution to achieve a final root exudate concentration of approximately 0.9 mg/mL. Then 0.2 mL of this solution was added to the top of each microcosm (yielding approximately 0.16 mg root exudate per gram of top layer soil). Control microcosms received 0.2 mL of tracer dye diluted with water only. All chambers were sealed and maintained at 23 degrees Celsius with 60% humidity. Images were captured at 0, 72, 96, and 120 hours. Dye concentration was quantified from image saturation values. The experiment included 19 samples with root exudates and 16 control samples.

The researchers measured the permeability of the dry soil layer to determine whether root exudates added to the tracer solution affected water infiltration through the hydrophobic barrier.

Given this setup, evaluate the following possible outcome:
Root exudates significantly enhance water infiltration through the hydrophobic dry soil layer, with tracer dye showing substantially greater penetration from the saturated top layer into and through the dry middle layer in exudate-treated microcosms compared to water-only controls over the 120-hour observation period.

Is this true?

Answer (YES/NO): YES